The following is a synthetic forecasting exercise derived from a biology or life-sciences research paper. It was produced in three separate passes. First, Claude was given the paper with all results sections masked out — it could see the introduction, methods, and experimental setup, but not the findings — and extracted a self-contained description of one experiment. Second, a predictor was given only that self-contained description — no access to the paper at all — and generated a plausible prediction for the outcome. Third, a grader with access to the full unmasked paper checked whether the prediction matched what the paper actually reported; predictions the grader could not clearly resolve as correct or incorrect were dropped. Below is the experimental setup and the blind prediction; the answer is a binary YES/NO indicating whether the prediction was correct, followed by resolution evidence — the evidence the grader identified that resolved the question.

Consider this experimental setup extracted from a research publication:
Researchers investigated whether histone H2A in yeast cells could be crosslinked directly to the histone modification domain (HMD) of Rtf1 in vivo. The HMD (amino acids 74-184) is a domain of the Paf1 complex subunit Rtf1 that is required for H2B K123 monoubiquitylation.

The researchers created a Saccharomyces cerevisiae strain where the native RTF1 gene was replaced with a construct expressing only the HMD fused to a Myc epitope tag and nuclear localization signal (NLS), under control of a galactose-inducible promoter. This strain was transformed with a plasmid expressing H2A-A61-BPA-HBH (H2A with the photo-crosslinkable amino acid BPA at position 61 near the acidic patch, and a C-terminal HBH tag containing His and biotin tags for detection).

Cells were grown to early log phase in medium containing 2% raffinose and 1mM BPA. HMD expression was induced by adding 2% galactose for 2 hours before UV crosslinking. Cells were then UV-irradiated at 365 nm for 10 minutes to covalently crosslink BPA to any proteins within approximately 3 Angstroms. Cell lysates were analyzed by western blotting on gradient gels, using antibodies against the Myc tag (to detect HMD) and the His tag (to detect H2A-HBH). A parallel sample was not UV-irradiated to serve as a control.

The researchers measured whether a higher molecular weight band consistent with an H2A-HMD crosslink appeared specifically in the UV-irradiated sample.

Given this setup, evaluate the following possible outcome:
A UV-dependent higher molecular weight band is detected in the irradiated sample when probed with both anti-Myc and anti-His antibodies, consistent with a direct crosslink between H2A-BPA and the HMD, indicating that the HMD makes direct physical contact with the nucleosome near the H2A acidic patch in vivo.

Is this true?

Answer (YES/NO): NO